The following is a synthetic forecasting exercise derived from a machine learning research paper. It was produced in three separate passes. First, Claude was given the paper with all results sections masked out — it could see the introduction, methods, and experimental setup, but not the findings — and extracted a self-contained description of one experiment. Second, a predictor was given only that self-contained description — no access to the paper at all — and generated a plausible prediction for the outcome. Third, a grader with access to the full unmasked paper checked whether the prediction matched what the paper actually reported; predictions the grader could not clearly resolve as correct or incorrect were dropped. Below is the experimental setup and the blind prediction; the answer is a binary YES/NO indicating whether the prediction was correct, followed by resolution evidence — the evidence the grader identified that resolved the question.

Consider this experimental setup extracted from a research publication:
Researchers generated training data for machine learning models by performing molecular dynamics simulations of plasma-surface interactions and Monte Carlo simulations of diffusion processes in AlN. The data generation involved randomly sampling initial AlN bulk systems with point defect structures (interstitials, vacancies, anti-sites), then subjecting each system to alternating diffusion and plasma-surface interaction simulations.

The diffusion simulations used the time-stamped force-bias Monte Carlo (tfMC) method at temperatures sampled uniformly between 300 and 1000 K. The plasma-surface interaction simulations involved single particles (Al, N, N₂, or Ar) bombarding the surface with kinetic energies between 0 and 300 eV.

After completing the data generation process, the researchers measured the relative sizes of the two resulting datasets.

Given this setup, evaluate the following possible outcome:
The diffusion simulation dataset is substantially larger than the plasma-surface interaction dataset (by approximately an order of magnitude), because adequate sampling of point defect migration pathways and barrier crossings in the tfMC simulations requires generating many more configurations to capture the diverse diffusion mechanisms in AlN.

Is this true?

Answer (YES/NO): NO